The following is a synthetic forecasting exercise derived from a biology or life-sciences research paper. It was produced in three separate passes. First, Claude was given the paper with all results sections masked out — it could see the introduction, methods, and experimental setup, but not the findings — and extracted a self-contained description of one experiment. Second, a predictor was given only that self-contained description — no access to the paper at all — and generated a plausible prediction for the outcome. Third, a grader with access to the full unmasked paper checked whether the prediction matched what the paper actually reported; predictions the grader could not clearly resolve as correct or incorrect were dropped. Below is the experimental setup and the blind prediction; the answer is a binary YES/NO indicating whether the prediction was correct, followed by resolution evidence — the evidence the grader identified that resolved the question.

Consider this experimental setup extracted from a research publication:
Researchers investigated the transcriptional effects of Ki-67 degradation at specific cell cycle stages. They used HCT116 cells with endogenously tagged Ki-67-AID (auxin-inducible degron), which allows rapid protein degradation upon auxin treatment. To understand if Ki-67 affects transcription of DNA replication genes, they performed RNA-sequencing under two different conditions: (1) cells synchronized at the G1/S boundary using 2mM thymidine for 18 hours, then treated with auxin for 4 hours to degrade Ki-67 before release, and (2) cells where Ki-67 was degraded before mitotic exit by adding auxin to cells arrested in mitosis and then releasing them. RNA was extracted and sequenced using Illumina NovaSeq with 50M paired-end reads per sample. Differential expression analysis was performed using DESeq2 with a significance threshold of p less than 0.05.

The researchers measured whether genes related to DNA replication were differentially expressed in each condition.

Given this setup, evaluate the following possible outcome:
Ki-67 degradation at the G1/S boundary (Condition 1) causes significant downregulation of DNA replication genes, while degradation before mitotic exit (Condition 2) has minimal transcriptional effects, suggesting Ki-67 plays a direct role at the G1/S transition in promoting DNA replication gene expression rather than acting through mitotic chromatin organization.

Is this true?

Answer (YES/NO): NO